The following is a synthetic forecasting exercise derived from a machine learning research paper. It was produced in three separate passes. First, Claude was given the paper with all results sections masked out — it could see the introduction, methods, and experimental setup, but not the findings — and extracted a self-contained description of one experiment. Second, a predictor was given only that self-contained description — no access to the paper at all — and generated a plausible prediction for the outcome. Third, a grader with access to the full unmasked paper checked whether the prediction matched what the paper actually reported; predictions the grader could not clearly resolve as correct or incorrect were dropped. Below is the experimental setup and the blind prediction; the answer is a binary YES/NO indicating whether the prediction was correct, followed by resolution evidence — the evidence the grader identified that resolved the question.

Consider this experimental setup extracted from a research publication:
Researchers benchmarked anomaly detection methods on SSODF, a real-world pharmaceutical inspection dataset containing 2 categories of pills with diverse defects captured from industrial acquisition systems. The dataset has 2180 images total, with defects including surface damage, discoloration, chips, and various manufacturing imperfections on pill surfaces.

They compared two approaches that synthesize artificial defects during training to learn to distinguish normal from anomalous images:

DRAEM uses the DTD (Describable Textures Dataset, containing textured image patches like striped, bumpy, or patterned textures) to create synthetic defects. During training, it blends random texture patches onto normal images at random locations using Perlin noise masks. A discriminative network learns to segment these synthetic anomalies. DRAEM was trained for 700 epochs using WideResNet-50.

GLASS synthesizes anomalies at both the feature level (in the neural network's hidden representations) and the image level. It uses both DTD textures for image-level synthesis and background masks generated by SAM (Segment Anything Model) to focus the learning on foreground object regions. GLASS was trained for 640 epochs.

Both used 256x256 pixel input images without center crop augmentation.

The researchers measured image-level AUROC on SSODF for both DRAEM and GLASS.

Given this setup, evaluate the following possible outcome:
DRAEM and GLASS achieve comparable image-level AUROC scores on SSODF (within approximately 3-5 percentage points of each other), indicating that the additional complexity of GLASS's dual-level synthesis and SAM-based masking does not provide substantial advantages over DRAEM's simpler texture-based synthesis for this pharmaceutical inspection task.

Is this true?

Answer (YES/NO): NO